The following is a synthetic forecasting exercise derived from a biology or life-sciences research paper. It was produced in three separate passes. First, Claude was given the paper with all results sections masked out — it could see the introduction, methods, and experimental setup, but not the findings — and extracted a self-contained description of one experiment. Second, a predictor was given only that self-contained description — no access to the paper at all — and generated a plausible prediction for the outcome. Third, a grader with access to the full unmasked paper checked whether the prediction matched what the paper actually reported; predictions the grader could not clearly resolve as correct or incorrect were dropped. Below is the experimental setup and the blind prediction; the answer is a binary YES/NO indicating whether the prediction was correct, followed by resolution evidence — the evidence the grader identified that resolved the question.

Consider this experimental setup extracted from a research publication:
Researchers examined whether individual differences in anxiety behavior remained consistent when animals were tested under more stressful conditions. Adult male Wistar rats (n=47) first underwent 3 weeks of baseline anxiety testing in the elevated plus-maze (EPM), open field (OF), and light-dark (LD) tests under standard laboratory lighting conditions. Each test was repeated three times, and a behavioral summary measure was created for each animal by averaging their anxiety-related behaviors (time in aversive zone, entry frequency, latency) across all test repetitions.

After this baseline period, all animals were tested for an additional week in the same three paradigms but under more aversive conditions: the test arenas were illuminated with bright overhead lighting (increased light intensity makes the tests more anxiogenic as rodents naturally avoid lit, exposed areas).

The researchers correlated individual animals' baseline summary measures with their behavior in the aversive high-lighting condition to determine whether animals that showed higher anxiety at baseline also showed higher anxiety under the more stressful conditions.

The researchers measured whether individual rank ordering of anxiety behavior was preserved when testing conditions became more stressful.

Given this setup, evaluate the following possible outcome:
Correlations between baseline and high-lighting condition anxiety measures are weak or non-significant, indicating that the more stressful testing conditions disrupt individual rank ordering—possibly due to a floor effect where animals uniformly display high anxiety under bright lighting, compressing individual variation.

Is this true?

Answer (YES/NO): NO